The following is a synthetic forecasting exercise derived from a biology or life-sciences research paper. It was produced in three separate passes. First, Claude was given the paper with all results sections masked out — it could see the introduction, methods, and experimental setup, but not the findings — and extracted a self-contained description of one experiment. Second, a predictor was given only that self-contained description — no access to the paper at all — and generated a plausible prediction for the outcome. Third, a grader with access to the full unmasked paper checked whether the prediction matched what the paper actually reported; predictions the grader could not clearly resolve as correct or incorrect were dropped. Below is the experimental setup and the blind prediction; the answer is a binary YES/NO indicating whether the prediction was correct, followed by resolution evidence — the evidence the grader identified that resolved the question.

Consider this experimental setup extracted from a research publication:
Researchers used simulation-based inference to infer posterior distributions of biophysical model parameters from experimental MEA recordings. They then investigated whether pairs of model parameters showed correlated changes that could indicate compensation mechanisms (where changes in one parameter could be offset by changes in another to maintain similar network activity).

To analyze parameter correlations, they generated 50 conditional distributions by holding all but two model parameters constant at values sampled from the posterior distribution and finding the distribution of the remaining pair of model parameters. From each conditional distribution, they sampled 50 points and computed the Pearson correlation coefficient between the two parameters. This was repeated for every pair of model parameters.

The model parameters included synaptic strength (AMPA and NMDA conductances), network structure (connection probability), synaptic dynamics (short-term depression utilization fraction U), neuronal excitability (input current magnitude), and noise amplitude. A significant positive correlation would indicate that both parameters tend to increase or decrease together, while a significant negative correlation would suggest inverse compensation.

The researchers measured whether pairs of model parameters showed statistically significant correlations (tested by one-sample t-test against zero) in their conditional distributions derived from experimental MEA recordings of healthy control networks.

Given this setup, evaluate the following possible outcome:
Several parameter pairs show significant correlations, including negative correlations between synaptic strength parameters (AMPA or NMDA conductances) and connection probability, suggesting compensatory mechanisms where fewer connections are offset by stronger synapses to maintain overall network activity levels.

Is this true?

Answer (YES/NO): YES